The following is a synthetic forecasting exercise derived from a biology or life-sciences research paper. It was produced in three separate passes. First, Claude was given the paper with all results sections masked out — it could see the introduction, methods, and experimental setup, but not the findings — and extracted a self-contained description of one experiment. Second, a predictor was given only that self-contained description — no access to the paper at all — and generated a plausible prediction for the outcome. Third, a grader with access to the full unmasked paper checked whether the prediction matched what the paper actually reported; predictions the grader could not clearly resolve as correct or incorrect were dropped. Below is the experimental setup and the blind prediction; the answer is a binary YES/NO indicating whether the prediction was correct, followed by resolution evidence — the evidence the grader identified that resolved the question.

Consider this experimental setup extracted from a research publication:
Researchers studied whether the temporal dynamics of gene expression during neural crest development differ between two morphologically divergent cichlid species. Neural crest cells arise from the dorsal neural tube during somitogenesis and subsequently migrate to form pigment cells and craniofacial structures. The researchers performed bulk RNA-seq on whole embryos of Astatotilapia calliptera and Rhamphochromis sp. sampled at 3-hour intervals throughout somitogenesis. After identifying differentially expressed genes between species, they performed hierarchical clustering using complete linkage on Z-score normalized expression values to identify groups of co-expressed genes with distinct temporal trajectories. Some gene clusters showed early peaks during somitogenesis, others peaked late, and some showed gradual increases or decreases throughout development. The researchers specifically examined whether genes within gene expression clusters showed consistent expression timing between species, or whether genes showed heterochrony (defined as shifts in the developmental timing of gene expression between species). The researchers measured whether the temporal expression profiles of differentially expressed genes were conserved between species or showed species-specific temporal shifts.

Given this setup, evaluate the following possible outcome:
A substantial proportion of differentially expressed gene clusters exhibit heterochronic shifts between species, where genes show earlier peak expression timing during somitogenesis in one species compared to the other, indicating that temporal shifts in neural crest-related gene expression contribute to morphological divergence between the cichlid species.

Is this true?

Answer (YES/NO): YES